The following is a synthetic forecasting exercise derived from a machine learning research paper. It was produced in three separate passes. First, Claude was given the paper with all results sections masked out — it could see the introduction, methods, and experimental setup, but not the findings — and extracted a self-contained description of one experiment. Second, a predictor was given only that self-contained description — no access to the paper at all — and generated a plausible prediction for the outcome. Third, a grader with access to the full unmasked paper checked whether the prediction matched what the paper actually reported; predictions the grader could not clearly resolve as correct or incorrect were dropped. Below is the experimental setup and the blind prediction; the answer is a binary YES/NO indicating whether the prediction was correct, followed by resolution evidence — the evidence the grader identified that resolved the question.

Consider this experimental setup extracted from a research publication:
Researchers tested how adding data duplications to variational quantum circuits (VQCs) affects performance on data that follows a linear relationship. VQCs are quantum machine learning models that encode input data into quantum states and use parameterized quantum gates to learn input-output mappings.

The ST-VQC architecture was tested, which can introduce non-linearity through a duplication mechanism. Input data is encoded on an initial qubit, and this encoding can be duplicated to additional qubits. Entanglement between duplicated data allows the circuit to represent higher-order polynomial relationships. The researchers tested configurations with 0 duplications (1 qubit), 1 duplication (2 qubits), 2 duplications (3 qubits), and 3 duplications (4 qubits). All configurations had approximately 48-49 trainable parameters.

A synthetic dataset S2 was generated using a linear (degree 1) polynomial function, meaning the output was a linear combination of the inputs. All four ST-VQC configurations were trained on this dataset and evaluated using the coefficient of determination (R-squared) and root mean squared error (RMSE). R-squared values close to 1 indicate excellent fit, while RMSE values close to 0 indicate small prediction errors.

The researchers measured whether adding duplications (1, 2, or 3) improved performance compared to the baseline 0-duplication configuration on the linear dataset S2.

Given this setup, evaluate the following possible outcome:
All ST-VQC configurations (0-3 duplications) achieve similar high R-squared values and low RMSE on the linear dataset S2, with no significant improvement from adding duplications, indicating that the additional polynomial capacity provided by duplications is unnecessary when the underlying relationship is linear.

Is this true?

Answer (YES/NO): YES